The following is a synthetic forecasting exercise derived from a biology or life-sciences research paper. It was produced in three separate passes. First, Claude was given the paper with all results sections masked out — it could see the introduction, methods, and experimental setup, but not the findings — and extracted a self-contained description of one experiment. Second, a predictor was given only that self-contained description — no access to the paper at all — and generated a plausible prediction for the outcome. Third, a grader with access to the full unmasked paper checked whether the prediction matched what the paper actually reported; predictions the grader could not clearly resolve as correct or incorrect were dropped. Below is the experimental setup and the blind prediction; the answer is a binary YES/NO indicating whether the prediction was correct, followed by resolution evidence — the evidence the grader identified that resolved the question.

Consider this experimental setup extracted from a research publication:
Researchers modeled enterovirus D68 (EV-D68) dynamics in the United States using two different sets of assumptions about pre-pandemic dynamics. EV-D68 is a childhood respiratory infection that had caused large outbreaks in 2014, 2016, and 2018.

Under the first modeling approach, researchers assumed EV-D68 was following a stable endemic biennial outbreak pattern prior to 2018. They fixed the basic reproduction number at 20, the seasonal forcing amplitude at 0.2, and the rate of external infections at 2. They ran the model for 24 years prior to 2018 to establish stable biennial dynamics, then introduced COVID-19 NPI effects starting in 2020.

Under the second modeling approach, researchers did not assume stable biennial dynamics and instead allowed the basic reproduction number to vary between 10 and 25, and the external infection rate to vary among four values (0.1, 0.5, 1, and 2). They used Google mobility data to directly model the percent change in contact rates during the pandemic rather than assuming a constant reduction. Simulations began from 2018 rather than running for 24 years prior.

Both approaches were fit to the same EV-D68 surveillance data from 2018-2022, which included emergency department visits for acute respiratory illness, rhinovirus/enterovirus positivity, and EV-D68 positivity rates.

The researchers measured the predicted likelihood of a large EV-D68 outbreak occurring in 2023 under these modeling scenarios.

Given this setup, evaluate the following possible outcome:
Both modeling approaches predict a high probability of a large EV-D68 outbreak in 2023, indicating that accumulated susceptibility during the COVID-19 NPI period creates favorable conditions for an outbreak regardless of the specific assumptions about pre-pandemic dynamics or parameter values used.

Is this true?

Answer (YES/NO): NO